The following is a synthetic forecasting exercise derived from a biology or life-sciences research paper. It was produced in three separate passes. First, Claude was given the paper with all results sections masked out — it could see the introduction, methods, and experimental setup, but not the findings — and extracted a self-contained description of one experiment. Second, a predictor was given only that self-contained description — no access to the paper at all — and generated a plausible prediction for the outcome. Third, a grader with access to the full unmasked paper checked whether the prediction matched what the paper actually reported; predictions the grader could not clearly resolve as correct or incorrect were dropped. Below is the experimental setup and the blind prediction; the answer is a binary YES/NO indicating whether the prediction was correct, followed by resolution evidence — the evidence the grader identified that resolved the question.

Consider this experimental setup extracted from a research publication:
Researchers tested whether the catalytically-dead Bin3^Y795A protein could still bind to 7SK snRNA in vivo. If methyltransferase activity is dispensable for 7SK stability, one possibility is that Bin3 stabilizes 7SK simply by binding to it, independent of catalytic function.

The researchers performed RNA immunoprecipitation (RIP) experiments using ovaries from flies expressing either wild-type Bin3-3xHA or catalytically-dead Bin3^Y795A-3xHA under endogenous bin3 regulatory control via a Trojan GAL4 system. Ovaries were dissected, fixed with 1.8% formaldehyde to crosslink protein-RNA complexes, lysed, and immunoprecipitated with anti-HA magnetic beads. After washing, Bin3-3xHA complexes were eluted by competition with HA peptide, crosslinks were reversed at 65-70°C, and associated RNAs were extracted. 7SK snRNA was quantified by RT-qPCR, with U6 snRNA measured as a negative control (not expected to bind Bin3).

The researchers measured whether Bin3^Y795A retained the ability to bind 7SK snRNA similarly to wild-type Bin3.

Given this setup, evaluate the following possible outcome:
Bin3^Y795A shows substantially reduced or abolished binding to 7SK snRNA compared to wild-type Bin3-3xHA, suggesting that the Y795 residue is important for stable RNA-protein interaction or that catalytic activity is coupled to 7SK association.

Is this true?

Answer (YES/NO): NO